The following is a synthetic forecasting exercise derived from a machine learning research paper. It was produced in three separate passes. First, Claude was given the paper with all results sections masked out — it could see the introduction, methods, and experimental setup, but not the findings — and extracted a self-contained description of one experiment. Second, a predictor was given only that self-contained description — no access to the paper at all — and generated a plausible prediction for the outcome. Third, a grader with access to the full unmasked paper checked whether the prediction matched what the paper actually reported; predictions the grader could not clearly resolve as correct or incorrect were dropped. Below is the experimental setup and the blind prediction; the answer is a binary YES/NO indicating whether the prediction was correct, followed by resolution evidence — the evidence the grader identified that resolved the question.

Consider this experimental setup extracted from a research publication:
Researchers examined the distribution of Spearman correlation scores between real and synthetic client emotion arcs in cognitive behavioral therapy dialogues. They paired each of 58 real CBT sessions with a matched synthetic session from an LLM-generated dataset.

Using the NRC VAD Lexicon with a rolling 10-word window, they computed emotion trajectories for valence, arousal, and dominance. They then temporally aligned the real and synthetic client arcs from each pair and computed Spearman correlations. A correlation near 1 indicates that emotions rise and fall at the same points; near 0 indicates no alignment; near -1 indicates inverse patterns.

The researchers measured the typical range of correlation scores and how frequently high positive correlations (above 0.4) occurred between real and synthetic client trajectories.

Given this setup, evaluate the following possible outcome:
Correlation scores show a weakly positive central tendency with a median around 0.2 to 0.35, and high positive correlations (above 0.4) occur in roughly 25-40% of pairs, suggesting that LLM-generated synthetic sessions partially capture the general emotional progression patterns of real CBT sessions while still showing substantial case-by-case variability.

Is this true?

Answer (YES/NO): NO